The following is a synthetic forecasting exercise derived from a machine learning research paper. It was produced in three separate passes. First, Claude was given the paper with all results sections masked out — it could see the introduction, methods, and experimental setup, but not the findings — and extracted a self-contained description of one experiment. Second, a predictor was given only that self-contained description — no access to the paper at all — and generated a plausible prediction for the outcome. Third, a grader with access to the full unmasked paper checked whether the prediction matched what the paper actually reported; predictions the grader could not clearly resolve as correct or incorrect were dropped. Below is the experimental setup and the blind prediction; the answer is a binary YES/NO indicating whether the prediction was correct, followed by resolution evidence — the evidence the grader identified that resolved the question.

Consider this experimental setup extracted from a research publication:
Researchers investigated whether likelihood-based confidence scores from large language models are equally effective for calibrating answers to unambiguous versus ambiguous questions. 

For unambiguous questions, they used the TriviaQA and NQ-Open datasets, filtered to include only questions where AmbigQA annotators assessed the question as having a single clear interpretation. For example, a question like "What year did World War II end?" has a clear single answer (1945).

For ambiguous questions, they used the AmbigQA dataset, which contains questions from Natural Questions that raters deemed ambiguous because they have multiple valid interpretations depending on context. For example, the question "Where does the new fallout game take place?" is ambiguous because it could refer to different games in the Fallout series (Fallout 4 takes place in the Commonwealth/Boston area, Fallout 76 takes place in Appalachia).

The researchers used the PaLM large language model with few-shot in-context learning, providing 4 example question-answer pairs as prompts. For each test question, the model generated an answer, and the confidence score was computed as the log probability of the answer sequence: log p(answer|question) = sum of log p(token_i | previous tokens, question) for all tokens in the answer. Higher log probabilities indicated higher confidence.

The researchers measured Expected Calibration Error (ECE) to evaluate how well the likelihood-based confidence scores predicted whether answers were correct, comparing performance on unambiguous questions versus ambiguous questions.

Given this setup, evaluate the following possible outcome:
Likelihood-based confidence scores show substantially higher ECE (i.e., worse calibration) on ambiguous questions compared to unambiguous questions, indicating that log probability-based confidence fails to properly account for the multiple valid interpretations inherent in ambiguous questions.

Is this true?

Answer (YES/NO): YES